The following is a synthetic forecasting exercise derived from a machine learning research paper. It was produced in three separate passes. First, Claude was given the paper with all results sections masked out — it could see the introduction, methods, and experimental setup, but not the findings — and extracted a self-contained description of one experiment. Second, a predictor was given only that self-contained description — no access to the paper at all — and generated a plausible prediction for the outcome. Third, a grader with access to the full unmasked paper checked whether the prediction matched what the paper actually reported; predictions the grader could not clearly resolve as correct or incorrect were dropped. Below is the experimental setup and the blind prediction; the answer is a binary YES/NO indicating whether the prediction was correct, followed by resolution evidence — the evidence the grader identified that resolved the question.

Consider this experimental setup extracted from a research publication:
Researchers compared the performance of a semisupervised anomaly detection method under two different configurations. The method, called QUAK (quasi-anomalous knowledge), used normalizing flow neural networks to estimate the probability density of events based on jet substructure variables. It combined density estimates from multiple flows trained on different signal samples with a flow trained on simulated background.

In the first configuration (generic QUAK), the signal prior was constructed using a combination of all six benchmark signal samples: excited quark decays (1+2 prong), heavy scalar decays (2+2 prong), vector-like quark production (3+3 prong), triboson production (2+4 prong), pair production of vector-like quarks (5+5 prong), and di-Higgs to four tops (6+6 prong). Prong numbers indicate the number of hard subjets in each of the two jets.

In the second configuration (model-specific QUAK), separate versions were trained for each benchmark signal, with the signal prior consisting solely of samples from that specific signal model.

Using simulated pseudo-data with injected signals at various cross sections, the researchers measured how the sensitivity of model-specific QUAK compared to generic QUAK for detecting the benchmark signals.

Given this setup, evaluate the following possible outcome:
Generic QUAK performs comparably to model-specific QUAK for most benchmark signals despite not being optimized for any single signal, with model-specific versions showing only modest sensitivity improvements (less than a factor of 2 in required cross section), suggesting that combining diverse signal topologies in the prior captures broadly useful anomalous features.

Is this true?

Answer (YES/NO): NO